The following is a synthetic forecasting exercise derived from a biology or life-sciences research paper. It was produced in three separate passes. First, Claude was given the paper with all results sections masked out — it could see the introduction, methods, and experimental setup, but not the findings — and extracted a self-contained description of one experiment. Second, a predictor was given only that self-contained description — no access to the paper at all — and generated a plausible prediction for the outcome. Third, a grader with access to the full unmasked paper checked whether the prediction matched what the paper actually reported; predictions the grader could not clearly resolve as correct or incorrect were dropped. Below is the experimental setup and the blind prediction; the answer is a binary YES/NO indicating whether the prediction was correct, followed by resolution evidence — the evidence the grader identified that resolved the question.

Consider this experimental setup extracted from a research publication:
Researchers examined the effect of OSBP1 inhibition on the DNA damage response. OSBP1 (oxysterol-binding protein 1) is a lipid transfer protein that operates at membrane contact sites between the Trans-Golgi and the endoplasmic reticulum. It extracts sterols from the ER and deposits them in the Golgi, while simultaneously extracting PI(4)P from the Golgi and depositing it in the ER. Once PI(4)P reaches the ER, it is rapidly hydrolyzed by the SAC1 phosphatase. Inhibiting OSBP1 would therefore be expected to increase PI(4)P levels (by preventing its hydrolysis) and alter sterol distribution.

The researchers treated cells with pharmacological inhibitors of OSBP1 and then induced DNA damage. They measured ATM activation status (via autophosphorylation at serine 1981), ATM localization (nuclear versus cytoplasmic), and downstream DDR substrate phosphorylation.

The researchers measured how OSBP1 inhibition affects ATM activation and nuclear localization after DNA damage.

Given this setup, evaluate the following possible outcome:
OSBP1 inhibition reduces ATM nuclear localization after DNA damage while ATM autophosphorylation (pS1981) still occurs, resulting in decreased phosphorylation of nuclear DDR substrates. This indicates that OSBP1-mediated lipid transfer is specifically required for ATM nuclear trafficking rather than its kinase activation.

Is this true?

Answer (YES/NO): NO